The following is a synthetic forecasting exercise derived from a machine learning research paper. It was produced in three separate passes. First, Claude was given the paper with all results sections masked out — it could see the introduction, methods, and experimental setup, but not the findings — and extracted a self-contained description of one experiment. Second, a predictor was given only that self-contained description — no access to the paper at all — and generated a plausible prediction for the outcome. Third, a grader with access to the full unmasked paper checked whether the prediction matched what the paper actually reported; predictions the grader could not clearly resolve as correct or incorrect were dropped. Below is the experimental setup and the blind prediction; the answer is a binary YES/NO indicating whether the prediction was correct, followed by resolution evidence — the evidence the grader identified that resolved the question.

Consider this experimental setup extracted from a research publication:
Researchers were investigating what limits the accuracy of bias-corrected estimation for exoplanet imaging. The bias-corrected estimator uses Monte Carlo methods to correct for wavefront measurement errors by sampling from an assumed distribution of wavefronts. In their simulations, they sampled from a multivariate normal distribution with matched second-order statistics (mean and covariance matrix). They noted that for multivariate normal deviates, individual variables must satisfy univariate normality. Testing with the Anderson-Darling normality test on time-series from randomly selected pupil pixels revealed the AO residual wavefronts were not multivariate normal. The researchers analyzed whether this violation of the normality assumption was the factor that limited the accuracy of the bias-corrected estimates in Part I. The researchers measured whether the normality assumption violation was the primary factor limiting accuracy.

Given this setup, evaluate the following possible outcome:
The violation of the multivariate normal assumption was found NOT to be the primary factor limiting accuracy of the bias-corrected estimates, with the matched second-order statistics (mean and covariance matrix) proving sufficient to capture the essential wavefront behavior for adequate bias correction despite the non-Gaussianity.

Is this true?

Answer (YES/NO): NO